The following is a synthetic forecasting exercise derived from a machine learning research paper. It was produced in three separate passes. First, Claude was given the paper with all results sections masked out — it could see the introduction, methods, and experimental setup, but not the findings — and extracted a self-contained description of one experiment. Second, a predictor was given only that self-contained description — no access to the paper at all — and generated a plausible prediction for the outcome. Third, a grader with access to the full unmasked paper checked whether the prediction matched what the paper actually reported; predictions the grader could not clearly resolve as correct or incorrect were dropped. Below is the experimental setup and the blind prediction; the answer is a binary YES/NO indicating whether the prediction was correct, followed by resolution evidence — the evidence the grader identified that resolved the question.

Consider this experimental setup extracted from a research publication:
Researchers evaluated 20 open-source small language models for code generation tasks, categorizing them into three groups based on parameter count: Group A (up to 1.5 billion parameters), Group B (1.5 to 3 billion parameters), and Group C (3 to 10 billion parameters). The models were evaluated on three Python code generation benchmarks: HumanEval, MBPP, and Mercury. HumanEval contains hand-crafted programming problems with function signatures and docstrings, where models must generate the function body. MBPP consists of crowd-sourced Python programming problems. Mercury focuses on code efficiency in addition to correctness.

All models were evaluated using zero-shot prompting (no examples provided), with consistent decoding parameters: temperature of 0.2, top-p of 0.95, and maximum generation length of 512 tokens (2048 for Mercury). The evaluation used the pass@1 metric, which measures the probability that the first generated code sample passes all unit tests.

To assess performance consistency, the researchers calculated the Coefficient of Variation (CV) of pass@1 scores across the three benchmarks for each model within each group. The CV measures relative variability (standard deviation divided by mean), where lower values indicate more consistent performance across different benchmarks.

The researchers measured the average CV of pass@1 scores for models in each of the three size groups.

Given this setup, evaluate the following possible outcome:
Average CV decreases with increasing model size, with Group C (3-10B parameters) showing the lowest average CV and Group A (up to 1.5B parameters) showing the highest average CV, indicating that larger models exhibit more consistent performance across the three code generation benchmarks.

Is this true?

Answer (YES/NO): YES